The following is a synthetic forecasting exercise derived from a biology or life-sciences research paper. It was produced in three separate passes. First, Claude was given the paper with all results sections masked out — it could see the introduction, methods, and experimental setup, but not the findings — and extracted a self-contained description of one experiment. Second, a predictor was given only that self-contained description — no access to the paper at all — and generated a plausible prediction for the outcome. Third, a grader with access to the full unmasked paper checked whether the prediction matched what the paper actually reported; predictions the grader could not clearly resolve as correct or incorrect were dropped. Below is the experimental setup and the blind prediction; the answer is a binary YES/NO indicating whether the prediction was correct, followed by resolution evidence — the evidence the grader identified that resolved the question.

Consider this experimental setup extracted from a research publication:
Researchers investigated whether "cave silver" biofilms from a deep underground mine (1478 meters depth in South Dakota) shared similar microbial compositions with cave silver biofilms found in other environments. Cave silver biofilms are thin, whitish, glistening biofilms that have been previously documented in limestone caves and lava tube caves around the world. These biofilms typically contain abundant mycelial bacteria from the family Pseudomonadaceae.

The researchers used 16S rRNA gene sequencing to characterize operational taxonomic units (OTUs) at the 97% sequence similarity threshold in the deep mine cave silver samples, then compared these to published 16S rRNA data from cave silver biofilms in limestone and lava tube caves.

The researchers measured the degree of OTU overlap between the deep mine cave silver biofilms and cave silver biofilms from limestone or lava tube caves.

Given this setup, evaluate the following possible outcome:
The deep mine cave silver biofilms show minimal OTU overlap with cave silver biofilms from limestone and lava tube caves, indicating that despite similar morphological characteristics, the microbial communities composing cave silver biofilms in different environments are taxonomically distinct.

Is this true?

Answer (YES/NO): YES